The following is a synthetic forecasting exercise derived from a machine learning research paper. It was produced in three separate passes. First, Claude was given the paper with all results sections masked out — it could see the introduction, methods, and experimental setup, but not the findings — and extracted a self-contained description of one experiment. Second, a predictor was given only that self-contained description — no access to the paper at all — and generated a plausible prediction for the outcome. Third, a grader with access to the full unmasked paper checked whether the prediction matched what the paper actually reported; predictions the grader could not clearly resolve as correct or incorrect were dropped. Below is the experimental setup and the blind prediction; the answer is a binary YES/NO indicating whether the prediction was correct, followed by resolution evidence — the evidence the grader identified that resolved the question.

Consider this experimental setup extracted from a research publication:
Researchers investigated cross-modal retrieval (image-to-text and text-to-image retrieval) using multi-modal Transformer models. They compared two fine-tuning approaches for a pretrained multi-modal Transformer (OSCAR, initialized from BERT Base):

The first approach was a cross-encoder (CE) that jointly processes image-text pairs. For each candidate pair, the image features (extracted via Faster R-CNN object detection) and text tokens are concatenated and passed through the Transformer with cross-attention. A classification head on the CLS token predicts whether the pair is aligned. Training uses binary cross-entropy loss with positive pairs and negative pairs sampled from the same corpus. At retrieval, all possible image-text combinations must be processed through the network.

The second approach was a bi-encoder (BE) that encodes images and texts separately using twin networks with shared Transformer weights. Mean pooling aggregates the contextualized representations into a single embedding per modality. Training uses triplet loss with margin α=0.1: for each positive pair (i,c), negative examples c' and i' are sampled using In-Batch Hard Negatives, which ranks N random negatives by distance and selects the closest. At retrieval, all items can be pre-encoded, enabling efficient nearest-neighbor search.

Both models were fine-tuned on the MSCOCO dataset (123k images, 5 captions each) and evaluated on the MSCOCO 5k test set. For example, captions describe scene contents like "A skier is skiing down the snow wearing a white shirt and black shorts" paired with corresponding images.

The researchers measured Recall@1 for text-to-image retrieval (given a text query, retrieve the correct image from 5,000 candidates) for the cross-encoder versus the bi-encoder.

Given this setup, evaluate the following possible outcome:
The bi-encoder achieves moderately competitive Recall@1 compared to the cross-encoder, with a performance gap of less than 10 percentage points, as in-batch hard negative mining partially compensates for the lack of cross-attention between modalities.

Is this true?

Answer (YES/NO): YES